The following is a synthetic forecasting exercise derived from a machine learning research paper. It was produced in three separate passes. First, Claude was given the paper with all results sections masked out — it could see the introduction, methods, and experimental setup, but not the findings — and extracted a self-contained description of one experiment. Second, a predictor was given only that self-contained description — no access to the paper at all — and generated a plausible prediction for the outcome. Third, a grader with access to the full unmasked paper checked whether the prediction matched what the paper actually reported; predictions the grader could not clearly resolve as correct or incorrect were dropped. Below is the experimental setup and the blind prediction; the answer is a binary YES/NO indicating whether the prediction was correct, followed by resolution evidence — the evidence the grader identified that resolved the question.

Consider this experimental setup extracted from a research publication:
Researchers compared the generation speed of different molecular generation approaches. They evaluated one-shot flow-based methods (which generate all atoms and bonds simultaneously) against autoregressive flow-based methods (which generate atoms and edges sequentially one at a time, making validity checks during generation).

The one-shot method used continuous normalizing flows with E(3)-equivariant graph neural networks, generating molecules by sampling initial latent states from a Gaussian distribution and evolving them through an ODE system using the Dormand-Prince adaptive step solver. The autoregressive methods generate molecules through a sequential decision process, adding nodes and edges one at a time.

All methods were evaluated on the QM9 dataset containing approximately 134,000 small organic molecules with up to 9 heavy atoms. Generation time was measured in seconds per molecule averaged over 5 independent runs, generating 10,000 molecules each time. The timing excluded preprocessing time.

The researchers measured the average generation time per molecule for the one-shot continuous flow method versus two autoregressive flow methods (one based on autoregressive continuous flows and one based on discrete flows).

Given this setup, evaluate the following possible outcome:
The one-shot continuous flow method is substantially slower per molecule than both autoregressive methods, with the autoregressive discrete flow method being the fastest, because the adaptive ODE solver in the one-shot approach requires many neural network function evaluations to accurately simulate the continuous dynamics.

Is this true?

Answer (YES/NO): NO